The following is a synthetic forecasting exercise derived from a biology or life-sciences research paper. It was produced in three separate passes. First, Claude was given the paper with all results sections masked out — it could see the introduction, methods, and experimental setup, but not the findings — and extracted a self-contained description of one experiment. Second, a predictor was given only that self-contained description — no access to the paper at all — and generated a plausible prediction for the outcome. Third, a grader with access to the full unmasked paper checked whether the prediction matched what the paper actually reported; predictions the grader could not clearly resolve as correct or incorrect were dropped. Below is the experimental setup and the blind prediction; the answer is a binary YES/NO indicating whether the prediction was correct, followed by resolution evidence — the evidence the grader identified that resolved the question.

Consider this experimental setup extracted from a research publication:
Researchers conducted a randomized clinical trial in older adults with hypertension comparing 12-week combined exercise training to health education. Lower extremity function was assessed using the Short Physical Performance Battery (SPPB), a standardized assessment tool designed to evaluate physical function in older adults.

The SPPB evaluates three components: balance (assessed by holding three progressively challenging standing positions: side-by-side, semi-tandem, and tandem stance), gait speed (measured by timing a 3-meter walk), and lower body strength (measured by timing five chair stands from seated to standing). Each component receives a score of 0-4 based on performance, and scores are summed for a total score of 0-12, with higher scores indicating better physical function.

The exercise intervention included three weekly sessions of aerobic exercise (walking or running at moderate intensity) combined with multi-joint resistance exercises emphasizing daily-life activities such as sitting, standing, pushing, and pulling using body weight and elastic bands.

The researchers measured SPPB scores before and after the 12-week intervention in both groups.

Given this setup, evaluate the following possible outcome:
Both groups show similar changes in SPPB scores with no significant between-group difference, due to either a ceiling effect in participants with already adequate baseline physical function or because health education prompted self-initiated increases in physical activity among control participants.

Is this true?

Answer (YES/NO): NO